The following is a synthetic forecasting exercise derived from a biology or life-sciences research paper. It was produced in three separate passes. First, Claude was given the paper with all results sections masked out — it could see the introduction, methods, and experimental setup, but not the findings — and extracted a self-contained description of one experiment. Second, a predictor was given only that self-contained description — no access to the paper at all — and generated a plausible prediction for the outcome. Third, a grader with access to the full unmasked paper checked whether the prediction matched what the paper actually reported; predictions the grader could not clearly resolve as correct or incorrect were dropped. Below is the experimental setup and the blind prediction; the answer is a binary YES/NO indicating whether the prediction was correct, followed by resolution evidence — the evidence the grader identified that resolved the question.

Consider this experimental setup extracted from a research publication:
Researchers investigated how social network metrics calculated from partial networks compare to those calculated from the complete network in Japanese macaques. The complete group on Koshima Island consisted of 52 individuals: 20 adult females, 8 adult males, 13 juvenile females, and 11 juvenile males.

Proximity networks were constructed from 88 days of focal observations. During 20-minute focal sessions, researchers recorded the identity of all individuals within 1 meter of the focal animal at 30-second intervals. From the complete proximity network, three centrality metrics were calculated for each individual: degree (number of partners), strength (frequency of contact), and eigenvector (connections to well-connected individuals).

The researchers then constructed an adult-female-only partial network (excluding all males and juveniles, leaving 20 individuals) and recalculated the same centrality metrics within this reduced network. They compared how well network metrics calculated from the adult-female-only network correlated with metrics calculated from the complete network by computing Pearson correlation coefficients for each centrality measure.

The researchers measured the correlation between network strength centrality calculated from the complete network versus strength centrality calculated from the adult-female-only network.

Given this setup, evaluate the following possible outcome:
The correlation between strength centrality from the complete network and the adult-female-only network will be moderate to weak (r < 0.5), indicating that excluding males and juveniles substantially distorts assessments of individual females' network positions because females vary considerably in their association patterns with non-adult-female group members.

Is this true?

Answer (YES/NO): YES